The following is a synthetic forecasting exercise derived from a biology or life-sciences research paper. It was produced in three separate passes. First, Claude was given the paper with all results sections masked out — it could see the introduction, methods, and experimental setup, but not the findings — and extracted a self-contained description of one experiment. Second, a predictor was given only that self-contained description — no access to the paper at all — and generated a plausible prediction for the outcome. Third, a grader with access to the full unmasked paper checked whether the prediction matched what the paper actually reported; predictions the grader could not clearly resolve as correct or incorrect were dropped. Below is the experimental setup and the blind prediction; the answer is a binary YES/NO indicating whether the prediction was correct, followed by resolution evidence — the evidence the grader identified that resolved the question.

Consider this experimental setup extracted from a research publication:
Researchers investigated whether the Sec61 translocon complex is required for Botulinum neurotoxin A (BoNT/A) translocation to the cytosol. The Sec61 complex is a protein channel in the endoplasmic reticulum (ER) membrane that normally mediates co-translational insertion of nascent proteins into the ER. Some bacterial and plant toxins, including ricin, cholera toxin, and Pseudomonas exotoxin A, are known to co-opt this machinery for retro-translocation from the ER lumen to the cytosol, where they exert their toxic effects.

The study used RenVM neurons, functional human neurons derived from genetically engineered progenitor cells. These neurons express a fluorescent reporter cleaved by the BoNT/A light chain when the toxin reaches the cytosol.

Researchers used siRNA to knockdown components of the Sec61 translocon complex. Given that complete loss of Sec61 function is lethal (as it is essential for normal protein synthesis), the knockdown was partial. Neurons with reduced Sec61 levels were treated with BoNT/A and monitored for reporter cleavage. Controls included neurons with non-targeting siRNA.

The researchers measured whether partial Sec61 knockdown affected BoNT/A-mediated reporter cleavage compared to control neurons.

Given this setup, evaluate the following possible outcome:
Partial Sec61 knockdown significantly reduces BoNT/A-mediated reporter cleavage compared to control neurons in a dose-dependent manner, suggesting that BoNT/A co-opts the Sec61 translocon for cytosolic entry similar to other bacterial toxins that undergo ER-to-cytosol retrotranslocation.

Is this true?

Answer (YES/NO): NO